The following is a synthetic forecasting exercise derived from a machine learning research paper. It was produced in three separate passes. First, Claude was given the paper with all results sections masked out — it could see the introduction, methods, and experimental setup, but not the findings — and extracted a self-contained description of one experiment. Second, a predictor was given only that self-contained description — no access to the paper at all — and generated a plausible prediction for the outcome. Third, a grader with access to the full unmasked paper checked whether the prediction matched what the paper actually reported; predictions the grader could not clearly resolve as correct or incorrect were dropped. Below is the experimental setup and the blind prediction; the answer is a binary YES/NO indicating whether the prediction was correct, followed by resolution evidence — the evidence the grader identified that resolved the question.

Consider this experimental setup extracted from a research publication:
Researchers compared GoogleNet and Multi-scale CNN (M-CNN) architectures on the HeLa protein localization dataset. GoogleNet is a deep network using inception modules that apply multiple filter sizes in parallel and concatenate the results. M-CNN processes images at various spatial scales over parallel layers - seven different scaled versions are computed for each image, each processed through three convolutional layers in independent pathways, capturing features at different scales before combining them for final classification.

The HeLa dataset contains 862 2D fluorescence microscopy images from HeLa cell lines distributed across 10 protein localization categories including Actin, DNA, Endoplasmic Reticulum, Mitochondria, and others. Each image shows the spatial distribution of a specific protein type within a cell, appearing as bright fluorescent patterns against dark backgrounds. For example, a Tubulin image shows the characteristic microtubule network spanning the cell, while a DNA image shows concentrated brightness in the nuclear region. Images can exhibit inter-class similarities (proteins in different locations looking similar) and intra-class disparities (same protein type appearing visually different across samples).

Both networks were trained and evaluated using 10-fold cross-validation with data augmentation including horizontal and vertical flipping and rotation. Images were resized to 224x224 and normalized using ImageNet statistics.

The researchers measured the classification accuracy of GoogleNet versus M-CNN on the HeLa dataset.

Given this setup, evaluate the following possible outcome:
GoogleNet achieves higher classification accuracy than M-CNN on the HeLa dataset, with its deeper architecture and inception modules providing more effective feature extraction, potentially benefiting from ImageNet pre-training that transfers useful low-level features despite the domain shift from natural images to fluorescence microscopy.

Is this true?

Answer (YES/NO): YES